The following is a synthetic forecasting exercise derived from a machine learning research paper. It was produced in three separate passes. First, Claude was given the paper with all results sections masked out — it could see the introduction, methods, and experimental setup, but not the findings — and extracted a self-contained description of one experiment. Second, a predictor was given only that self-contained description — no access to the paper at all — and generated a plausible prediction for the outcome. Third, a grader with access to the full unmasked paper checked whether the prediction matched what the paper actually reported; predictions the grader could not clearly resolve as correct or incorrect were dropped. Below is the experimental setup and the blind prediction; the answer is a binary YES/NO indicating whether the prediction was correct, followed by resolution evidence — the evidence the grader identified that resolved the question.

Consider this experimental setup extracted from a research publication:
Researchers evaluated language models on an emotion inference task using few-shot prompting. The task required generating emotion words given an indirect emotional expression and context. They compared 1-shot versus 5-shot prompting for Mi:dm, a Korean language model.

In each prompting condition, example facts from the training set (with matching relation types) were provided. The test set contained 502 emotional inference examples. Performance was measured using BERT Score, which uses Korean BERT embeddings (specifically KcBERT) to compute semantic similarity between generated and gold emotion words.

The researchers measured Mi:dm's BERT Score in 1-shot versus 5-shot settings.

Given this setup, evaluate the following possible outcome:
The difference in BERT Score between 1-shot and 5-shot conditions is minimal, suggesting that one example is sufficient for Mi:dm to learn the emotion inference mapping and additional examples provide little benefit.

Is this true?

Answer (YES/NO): NO